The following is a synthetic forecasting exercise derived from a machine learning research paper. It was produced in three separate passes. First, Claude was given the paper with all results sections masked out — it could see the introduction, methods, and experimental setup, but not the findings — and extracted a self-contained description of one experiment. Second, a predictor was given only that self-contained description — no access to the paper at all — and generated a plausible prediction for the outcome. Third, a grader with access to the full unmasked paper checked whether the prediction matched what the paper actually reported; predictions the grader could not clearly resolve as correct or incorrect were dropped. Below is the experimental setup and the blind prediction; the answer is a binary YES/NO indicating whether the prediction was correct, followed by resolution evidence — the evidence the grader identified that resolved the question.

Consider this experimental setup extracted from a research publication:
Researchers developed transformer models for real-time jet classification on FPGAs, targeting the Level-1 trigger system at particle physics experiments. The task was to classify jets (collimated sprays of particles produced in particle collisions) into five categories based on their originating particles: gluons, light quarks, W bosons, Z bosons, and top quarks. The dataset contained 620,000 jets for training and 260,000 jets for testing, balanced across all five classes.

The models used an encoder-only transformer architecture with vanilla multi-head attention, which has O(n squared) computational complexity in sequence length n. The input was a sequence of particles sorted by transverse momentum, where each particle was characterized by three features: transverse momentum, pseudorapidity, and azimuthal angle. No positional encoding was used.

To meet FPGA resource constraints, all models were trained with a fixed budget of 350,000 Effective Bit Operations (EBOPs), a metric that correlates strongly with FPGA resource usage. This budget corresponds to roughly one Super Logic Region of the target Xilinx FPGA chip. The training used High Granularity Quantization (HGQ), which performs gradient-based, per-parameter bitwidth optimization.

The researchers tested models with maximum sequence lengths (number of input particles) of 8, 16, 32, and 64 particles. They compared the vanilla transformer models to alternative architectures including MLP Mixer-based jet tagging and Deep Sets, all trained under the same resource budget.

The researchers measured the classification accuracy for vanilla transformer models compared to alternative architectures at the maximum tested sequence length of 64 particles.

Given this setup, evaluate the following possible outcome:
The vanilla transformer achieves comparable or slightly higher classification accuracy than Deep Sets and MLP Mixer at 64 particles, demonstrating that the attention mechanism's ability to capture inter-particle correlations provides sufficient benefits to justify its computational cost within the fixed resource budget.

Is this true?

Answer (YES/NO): NO